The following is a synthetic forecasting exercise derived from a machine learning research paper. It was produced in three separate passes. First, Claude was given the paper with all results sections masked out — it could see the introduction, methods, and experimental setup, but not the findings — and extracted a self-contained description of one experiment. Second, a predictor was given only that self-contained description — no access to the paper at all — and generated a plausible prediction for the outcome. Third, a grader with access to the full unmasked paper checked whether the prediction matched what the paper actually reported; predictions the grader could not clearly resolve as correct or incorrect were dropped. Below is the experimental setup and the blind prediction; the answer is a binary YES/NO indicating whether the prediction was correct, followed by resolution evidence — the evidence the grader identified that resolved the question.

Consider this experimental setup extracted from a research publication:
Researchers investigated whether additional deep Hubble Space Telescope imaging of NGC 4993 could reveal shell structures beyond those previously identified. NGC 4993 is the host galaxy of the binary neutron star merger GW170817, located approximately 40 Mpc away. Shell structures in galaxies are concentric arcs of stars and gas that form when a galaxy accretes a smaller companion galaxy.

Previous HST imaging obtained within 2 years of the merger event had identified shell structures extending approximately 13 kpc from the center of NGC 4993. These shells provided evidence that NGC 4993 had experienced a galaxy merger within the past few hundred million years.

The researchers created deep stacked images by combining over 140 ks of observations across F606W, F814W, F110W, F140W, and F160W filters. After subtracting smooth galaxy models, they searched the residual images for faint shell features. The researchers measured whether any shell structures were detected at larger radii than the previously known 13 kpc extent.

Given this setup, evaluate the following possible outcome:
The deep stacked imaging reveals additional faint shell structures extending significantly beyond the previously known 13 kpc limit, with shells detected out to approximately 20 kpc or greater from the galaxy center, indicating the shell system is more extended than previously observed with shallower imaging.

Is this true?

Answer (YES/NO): NO